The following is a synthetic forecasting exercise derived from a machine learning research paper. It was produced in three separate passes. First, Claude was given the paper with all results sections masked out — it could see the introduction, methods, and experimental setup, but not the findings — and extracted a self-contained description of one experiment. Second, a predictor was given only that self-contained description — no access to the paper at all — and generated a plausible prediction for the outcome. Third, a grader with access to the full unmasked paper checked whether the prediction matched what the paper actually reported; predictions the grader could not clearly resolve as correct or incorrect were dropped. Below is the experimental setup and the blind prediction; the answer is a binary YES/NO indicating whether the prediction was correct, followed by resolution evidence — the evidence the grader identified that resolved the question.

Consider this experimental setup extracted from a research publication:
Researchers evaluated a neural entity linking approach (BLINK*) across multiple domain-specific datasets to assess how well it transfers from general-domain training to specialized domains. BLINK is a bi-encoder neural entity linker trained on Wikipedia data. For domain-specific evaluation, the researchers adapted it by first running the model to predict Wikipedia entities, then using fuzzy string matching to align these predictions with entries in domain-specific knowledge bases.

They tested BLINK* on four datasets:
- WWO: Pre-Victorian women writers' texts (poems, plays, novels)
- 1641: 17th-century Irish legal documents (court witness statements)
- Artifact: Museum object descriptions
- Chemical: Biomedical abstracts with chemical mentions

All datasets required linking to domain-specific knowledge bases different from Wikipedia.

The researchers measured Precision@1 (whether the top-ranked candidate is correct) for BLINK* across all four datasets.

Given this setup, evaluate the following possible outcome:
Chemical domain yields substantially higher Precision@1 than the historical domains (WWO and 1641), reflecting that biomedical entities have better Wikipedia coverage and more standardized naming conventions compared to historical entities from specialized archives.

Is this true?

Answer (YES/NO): NO